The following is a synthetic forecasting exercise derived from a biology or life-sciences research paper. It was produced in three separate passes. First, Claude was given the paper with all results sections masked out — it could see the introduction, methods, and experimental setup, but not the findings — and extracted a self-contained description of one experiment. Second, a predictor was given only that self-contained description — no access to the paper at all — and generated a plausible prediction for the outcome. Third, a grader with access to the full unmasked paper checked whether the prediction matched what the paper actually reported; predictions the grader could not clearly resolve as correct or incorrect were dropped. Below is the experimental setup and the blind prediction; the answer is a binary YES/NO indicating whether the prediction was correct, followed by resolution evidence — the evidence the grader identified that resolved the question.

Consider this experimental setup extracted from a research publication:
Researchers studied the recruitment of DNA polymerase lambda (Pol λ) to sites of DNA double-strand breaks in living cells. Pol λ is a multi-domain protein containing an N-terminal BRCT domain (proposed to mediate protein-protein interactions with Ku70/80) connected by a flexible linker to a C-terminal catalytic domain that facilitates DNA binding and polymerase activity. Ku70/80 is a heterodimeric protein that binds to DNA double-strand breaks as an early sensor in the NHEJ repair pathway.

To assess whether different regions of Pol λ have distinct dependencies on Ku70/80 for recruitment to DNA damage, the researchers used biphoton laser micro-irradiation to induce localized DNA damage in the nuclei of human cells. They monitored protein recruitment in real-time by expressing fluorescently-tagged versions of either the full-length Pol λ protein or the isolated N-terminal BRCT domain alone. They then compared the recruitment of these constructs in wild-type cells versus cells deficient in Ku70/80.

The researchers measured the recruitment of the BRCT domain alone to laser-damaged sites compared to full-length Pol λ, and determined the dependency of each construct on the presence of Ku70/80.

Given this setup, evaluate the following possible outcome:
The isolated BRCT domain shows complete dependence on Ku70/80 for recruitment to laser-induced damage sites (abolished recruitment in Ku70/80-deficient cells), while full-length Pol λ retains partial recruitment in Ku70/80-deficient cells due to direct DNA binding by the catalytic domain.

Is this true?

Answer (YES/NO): NO